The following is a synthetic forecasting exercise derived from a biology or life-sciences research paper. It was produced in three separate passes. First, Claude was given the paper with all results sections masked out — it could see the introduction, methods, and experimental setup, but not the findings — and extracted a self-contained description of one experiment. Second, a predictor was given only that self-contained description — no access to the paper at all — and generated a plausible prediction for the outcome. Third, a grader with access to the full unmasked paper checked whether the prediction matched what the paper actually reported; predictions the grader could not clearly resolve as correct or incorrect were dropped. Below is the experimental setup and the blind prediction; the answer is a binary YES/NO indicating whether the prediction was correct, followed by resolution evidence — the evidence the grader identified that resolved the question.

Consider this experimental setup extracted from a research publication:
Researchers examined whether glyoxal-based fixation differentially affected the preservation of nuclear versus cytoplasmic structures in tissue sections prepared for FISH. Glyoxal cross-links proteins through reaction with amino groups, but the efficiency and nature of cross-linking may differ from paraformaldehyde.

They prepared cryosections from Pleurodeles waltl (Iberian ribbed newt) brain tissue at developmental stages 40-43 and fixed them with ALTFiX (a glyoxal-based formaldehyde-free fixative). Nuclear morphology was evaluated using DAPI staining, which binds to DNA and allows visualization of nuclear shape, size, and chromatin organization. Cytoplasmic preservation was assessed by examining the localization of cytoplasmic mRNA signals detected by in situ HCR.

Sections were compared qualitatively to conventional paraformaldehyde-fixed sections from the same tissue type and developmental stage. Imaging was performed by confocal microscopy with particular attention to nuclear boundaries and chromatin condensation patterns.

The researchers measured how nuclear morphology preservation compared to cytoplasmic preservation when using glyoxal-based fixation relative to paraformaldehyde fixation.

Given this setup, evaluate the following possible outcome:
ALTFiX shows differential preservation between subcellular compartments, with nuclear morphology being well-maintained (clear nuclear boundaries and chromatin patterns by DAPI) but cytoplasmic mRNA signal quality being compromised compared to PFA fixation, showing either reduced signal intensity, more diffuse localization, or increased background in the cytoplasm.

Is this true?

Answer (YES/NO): NO